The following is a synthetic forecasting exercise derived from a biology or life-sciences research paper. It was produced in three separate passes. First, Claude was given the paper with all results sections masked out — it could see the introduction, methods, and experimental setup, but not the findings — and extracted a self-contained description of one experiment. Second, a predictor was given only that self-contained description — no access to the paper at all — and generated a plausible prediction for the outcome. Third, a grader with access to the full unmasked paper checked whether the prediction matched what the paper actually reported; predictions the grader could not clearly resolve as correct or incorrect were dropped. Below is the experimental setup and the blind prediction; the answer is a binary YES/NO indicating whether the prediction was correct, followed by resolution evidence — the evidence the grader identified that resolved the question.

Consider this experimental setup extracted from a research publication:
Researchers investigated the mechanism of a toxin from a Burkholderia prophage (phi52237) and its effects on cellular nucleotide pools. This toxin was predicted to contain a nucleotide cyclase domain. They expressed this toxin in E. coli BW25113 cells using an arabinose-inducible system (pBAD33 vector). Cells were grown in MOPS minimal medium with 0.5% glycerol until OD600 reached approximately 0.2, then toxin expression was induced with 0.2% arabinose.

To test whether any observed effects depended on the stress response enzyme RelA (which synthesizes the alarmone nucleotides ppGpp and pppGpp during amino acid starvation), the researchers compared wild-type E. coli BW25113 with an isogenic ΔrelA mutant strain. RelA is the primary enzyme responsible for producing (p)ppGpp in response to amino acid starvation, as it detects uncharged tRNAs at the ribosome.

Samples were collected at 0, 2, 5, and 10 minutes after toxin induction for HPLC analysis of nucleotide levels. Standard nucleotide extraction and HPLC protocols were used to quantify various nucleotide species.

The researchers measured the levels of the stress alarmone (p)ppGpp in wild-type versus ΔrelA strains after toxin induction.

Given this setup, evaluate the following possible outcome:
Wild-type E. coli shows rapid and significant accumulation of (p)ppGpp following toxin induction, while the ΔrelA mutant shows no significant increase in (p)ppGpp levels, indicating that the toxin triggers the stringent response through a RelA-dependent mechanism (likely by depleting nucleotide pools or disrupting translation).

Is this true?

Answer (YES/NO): YES